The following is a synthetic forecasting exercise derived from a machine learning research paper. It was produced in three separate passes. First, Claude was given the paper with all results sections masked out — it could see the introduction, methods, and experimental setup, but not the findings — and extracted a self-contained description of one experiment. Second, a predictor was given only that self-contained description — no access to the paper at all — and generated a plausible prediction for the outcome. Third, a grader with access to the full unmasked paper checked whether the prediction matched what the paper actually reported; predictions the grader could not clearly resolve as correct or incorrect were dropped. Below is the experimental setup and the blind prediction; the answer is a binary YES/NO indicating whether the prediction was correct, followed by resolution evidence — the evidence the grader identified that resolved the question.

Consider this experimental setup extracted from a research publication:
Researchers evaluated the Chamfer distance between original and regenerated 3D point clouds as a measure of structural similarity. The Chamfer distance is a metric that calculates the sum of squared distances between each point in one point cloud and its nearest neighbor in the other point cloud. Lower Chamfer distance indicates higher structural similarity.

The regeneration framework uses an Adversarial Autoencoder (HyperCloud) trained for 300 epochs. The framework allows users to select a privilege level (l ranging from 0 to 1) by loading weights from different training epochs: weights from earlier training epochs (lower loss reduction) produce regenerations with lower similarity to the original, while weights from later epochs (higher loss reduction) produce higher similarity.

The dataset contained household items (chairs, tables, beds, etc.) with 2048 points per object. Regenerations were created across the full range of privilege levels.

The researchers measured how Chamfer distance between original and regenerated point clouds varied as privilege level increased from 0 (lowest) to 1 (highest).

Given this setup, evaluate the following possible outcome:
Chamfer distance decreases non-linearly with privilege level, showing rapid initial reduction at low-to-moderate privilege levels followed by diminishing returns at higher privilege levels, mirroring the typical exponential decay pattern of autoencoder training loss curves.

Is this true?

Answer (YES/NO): YES